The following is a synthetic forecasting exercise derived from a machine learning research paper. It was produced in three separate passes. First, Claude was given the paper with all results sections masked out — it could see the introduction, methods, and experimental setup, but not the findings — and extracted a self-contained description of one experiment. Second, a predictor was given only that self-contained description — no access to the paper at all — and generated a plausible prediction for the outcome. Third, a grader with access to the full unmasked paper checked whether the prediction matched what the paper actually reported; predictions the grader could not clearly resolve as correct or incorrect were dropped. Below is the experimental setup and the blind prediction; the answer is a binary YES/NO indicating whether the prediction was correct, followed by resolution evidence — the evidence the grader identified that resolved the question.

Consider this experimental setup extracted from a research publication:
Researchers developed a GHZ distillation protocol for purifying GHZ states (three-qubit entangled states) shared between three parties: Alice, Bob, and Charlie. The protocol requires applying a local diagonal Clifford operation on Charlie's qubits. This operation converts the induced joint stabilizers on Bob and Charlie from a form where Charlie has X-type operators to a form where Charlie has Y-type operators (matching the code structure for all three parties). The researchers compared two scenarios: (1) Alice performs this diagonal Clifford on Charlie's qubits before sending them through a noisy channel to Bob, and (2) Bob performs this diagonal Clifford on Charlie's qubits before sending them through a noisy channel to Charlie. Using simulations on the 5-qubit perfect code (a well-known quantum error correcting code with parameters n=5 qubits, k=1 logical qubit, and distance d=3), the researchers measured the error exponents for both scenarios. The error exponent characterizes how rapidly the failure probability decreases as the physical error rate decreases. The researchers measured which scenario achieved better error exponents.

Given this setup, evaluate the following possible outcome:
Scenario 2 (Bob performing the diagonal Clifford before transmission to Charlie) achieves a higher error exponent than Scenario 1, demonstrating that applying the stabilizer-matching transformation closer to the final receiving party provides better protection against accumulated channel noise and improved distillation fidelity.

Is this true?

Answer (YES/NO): YES